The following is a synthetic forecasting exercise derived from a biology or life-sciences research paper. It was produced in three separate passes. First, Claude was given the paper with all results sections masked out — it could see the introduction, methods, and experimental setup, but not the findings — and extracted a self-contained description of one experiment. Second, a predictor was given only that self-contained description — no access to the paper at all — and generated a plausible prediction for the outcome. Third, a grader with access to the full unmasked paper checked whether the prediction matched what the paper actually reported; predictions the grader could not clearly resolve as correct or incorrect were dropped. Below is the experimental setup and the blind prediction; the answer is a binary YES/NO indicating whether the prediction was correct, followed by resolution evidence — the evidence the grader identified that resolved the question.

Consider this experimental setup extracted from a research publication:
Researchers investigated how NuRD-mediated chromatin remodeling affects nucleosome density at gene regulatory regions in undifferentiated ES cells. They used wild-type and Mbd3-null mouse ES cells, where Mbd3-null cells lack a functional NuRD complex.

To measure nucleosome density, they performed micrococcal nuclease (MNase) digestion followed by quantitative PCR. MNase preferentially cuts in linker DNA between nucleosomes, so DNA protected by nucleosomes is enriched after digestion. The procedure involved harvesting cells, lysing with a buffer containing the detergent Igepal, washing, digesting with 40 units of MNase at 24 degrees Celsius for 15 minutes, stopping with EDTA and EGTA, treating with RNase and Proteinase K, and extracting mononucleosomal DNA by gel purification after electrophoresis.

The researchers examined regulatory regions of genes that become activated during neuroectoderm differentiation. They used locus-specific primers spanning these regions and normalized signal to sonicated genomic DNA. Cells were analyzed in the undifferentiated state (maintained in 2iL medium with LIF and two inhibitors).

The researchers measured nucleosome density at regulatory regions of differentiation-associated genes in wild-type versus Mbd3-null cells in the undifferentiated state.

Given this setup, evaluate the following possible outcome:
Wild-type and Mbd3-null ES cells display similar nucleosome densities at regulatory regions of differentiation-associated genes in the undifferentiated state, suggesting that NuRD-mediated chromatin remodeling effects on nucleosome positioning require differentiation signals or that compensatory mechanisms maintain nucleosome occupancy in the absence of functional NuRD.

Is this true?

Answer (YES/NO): YES